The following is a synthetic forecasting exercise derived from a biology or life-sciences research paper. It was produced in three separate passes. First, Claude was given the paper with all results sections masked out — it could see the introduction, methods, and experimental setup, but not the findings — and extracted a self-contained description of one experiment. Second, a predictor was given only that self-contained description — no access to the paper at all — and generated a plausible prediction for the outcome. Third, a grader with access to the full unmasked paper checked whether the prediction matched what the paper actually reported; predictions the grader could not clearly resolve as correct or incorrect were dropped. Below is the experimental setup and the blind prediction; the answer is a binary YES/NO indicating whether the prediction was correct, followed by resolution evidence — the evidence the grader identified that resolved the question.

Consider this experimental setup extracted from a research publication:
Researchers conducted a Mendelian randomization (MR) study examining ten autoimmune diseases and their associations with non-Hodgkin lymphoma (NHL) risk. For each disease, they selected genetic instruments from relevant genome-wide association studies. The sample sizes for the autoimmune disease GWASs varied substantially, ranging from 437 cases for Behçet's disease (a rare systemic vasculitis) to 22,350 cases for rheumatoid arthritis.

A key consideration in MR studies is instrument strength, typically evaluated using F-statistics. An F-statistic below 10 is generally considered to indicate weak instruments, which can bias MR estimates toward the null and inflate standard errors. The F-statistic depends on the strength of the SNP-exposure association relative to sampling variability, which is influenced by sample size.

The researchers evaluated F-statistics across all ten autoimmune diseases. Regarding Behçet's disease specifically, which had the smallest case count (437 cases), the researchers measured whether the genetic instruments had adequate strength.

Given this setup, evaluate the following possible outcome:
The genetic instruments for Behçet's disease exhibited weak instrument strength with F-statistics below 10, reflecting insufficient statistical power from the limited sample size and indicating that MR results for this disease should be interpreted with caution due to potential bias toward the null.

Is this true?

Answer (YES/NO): YES